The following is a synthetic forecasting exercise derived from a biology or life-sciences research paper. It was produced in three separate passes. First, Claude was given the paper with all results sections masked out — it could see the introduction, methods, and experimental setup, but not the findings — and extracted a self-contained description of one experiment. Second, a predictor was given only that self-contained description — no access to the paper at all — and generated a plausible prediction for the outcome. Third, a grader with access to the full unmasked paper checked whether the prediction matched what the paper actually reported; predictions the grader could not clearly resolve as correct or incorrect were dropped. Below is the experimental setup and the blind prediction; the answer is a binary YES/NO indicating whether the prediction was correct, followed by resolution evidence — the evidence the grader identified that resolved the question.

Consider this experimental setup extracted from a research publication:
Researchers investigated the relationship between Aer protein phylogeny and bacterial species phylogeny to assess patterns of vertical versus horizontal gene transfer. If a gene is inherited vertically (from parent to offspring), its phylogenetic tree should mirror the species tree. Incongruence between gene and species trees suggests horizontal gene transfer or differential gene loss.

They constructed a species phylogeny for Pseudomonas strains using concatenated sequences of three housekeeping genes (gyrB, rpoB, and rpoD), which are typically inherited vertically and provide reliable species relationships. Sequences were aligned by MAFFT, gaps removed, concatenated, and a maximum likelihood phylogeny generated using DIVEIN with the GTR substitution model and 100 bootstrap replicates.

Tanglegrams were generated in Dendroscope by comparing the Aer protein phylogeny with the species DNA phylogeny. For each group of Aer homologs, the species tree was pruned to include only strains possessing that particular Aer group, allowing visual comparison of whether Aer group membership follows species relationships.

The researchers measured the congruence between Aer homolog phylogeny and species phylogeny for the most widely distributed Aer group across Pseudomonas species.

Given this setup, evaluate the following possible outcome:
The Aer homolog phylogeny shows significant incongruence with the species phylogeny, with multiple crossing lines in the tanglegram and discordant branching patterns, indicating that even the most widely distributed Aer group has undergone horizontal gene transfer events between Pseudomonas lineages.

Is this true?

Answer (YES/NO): NO